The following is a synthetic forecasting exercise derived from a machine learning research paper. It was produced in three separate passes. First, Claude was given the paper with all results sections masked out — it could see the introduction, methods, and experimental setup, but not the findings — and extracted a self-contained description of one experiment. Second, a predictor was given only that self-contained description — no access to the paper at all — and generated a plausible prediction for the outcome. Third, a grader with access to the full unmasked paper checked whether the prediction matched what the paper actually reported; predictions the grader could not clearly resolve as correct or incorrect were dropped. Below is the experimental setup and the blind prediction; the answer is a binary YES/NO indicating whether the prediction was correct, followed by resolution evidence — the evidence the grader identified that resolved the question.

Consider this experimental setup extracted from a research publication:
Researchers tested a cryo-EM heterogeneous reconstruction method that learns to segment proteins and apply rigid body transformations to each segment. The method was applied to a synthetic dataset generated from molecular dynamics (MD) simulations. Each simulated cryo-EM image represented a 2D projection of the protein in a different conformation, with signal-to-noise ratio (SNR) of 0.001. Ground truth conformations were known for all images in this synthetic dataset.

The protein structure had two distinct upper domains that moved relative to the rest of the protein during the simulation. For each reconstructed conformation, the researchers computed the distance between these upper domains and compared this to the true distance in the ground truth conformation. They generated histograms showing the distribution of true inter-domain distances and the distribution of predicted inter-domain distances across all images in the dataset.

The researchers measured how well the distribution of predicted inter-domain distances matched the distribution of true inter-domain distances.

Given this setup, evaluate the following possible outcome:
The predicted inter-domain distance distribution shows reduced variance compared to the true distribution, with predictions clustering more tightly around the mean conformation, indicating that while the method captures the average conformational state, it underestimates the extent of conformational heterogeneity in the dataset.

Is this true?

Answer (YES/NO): NO